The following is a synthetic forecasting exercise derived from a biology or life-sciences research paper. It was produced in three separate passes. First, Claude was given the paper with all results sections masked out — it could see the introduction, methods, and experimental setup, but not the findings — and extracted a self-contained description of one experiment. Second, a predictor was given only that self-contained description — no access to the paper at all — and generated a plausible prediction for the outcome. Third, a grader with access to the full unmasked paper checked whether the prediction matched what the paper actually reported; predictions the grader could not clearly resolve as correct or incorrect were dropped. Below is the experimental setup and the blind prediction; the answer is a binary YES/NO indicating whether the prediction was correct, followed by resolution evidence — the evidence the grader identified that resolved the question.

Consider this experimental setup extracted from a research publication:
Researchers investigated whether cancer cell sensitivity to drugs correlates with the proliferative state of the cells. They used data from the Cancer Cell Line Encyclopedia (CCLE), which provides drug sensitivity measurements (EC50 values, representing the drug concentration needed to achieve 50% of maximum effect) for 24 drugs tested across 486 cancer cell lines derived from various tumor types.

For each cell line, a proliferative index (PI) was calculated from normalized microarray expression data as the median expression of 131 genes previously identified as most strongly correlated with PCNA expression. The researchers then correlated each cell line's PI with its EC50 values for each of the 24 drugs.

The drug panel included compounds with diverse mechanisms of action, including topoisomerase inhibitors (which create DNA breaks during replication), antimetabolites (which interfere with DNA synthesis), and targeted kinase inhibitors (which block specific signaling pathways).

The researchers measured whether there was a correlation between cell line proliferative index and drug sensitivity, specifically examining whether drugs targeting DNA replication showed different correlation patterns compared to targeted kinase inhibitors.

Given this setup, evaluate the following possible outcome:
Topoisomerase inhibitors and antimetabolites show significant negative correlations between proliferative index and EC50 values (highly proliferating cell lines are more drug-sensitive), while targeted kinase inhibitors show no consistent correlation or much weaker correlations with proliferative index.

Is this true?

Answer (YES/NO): NO